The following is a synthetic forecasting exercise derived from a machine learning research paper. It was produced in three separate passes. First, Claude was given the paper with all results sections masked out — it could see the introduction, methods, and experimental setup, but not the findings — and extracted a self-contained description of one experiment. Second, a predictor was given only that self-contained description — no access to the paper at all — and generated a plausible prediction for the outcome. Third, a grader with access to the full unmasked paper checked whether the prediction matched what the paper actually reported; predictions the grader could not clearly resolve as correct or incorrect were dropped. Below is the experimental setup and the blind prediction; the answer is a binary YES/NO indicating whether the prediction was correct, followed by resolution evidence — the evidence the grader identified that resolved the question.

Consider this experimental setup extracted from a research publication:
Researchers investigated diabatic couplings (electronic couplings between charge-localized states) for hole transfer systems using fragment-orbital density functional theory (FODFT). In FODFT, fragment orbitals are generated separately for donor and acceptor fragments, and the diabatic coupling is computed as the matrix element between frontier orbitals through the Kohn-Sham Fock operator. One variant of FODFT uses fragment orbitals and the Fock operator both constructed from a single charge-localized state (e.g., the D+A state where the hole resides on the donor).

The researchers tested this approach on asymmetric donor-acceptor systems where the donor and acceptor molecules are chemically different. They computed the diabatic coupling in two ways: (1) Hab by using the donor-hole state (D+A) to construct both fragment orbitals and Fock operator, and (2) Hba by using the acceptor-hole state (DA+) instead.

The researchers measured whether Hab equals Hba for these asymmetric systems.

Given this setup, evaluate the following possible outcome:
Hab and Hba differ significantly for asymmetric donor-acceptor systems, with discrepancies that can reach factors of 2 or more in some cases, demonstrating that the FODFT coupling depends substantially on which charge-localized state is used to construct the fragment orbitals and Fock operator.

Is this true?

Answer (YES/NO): NO